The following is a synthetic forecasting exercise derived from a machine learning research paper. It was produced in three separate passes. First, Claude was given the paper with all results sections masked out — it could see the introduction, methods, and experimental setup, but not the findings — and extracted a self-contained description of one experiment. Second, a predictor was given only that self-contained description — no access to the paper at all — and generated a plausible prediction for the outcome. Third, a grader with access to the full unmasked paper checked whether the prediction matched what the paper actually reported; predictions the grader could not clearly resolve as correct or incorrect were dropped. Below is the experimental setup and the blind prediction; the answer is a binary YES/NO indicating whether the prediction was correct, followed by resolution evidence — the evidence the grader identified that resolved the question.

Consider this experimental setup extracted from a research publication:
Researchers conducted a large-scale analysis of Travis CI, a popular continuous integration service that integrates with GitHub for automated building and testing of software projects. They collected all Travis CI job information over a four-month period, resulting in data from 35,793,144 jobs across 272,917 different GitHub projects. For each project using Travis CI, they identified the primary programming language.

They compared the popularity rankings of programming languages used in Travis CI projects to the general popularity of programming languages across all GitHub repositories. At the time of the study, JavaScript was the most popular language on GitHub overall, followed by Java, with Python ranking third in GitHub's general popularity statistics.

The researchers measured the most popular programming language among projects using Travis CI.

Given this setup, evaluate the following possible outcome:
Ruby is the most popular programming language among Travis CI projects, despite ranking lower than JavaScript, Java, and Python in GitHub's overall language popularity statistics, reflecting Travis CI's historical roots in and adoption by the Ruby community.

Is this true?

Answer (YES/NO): NO